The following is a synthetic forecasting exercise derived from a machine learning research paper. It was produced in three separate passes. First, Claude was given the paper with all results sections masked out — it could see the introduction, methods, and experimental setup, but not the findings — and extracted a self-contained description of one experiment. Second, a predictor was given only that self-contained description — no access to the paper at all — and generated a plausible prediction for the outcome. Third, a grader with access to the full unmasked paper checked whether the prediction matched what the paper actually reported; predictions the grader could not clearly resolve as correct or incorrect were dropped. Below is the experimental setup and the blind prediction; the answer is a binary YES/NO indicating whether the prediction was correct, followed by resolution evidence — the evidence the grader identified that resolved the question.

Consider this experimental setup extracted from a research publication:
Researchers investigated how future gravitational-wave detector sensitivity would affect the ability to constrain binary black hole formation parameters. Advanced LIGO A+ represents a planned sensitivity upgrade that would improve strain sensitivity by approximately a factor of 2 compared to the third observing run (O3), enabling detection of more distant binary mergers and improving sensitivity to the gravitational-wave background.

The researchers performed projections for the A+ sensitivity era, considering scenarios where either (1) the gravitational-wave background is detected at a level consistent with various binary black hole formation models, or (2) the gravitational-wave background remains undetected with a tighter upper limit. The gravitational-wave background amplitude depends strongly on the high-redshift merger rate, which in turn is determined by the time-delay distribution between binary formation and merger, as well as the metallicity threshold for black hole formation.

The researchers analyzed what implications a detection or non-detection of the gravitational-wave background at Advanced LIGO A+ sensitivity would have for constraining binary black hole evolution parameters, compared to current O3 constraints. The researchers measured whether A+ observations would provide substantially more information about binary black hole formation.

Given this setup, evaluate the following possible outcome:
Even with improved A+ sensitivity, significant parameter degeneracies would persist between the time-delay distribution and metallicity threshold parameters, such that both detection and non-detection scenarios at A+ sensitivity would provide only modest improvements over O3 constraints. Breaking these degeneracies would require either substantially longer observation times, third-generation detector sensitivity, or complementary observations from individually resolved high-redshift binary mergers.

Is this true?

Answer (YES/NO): NO